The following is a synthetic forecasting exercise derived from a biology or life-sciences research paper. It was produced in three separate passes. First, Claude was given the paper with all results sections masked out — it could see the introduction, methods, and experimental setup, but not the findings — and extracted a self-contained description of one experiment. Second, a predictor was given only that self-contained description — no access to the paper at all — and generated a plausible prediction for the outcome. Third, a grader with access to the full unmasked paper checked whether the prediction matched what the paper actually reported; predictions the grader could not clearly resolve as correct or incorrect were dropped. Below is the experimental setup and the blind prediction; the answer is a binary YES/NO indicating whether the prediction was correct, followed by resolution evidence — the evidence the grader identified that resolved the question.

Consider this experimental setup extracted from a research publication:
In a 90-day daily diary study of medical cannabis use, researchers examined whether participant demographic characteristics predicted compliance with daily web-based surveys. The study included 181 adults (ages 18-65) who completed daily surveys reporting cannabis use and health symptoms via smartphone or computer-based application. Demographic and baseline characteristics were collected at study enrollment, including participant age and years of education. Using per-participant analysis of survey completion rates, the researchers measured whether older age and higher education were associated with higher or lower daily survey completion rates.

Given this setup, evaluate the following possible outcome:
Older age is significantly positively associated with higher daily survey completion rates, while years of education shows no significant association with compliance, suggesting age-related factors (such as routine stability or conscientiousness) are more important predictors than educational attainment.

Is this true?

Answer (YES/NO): NO